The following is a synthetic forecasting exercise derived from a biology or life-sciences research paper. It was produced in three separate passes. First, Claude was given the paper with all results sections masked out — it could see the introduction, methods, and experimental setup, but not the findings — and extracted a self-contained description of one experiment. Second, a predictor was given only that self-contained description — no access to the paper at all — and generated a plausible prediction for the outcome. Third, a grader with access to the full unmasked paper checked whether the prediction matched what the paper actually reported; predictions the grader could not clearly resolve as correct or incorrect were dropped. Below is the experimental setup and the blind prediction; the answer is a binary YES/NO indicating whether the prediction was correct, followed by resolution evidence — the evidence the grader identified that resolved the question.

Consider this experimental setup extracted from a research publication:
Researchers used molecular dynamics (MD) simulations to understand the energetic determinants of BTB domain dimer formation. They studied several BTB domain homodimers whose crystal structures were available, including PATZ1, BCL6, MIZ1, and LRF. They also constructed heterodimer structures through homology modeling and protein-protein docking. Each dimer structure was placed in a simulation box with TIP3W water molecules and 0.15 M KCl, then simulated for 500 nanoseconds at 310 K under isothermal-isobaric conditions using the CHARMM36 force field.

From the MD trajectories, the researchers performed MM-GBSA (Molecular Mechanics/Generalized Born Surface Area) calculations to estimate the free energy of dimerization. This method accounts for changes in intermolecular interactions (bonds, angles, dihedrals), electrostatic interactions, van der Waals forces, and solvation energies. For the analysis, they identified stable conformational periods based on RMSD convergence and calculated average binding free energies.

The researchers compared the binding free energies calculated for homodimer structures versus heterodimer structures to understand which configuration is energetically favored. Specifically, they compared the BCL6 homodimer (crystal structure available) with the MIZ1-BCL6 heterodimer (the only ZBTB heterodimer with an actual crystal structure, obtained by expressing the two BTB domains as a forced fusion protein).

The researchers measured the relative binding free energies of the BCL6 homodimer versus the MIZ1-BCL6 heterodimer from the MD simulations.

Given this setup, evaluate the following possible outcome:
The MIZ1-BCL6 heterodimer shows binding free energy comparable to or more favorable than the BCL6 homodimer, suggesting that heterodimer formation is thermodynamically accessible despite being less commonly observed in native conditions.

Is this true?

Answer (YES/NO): YES